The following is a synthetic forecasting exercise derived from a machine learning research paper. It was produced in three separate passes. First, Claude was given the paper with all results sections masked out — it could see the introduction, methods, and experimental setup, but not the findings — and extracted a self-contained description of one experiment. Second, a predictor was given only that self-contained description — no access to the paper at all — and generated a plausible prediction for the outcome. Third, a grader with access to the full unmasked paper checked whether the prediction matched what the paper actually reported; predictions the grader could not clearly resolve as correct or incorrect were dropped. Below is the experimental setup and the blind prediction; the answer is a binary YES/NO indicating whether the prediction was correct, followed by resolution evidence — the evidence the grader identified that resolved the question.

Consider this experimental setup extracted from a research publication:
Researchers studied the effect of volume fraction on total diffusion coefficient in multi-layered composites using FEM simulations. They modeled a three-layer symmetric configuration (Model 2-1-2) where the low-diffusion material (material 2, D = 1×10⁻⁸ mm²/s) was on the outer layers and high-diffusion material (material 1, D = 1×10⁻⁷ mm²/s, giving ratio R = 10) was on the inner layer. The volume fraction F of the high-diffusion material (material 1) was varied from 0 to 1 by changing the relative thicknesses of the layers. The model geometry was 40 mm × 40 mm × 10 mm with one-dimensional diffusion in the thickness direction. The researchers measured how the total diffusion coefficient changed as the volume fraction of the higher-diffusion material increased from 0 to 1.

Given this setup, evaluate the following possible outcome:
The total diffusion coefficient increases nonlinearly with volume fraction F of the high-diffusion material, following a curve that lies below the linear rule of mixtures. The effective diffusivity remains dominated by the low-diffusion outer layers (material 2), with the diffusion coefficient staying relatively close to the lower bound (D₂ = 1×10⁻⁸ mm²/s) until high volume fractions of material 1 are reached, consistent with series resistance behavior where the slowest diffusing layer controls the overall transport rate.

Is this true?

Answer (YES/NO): YES